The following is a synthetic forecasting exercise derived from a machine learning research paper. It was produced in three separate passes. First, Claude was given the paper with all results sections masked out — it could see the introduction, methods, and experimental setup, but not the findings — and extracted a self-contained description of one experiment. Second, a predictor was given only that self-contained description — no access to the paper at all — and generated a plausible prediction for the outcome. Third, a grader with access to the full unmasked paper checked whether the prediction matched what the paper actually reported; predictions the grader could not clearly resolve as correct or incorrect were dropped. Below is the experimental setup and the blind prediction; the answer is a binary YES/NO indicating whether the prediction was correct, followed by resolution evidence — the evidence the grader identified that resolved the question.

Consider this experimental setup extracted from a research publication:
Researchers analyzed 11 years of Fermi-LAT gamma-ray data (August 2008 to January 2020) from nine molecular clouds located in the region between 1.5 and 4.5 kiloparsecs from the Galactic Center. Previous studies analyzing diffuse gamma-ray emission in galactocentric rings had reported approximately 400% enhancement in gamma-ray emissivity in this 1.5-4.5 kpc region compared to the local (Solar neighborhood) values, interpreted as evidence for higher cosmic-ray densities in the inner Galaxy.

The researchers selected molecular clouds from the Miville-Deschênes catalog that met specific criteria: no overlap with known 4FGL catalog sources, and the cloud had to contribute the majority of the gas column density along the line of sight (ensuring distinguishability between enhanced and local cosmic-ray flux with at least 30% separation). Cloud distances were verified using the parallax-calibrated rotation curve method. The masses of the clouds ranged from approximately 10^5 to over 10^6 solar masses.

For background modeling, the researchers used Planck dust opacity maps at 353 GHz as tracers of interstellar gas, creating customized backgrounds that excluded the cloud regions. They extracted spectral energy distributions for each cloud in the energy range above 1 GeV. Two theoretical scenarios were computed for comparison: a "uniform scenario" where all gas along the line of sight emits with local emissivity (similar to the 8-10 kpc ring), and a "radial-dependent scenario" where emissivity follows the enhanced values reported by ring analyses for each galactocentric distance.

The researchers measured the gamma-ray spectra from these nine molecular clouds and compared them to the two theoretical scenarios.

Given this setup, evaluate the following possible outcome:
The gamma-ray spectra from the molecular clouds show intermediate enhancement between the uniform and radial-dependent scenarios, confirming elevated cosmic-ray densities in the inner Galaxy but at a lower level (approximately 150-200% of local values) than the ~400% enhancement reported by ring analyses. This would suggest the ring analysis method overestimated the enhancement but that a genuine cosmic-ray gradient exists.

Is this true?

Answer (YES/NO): NO